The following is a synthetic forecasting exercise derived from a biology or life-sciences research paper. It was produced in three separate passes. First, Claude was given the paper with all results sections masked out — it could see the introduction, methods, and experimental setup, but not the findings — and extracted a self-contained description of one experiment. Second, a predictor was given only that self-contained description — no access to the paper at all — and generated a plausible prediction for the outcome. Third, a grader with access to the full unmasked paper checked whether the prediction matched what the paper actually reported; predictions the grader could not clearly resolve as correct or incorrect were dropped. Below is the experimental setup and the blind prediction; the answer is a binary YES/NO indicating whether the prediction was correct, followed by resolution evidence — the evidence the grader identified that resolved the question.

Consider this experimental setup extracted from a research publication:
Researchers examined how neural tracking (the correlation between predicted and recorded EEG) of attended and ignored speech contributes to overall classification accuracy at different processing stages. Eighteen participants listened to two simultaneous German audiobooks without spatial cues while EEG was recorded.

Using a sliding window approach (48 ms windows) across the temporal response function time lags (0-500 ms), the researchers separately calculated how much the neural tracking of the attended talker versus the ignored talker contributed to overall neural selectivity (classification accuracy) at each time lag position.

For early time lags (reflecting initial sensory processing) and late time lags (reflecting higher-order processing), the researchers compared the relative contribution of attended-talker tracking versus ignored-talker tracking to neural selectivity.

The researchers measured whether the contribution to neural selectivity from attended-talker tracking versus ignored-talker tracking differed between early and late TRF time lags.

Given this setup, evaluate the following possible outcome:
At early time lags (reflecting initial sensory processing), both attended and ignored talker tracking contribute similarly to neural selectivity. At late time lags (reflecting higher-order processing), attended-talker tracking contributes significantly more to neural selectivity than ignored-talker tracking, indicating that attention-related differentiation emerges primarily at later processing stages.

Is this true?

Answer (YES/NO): NO